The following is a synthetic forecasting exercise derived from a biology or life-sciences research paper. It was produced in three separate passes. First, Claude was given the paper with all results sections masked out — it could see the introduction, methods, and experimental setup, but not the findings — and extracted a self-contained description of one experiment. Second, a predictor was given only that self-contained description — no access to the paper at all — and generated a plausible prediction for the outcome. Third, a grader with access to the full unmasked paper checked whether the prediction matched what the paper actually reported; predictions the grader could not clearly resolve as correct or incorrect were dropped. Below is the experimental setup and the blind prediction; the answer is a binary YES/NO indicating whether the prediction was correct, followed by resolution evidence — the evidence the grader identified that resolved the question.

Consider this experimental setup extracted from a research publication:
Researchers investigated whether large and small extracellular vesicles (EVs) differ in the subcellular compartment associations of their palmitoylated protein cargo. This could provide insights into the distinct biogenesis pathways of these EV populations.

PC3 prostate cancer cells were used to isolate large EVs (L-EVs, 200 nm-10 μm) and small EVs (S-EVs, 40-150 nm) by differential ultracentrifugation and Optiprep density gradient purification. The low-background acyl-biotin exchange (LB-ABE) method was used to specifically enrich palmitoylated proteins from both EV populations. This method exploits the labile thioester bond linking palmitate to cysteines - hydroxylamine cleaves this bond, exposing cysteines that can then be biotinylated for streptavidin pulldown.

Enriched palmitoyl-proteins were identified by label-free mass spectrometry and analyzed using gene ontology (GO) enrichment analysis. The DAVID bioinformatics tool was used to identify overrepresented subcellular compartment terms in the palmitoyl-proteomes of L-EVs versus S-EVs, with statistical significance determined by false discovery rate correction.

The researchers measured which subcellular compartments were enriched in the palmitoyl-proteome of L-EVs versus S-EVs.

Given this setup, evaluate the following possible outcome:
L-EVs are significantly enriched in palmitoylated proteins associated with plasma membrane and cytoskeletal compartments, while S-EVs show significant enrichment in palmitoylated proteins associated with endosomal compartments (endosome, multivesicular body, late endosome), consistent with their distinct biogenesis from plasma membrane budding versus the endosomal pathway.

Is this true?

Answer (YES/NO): NO